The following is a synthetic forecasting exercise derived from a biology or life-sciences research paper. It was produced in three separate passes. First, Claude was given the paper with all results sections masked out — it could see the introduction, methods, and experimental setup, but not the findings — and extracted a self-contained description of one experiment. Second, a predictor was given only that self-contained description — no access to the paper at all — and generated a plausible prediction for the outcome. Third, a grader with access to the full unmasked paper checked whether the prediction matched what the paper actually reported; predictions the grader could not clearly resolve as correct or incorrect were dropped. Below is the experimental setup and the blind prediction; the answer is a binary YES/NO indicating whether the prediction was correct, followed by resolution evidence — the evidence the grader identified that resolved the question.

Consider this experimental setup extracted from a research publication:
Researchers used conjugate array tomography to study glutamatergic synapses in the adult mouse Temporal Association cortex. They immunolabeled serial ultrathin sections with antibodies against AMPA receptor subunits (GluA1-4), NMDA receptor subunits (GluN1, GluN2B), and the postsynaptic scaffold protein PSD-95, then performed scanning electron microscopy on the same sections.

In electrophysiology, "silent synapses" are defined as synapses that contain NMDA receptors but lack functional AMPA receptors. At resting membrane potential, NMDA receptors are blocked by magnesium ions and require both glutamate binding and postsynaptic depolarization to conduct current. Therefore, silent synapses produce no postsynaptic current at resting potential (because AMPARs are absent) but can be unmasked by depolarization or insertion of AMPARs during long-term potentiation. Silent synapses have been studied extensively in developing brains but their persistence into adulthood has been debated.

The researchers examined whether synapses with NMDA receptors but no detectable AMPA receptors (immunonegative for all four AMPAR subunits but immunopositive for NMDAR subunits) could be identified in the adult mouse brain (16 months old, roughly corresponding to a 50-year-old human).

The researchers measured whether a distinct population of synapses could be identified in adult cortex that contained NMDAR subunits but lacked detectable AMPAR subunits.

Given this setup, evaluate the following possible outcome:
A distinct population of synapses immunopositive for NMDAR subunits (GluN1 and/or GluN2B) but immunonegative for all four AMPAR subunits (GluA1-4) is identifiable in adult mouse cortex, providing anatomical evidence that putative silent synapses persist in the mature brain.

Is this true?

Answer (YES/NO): YES